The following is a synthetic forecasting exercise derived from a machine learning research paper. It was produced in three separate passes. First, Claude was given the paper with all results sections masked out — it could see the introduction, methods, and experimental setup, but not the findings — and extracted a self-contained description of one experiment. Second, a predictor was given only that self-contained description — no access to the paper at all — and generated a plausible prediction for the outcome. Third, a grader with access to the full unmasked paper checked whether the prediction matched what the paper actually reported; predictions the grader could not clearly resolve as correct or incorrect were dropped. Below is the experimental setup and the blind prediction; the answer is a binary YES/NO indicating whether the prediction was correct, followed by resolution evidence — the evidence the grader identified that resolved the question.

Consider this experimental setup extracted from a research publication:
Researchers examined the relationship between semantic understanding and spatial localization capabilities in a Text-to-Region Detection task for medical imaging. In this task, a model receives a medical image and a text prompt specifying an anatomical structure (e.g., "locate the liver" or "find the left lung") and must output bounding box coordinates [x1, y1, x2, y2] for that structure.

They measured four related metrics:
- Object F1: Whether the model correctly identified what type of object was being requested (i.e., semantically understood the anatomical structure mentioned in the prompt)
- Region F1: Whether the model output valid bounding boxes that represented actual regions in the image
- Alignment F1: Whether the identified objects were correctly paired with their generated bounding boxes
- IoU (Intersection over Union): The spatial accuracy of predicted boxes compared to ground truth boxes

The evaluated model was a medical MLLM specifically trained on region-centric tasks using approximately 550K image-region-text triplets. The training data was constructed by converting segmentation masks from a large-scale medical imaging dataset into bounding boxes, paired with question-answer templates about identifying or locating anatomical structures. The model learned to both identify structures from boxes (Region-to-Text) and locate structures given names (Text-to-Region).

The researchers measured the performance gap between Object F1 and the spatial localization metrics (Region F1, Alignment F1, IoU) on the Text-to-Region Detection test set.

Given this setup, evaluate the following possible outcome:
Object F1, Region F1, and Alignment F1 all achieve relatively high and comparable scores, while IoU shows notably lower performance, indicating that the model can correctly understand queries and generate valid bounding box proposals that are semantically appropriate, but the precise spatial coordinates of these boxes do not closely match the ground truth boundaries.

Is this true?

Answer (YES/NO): NO